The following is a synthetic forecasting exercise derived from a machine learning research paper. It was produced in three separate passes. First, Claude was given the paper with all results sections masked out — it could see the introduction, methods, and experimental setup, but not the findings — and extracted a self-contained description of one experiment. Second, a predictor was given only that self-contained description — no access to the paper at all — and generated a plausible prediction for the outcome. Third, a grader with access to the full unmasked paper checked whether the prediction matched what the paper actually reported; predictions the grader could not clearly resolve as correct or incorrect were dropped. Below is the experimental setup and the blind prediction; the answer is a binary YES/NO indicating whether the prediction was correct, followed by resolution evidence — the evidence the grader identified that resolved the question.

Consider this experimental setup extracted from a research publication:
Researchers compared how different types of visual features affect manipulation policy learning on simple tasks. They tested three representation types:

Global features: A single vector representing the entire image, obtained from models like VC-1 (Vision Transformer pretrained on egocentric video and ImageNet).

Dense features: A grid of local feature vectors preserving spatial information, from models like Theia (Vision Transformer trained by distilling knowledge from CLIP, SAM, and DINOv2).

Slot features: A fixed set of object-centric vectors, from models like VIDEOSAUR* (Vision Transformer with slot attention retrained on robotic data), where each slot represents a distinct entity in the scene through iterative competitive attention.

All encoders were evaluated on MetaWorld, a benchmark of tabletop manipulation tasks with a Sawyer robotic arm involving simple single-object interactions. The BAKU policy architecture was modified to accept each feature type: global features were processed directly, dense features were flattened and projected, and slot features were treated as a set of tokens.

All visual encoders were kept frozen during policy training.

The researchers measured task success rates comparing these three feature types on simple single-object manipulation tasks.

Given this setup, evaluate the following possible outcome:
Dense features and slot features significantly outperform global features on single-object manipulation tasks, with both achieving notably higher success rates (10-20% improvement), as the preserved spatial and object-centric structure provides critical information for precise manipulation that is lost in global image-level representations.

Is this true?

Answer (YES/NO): NO